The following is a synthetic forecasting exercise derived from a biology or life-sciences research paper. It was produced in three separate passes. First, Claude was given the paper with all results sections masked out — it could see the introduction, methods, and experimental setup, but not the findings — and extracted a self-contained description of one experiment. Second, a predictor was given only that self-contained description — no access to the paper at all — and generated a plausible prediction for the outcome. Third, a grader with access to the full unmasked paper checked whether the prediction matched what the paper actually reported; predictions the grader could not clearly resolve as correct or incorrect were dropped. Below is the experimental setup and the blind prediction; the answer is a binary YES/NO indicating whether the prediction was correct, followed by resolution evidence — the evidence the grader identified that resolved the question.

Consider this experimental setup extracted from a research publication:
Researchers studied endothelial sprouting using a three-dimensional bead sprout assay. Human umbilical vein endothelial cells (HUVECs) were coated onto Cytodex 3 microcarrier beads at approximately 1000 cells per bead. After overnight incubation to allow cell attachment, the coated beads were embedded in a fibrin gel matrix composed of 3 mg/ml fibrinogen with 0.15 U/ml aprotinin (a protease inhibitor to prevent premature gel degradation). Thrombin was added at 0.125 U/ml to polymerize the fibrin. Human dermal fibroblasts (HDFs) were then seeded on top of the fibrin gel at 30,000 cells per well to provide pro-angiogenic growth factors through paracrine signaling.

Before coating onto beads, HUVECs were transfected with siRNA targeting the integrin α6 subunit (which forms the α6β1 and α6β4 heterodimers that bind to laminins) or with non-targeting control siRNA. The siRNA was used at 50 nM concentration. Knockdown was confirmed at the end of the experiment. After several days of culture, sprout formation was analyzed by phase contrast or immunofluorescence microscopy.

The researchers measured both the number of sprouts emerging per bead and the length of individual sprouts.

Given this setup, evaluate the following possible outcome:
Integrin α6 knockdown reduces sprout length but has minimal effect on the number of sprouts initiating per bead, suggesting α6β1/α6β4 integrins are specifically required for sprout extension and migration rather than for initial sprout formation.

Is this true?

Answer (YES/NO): NO